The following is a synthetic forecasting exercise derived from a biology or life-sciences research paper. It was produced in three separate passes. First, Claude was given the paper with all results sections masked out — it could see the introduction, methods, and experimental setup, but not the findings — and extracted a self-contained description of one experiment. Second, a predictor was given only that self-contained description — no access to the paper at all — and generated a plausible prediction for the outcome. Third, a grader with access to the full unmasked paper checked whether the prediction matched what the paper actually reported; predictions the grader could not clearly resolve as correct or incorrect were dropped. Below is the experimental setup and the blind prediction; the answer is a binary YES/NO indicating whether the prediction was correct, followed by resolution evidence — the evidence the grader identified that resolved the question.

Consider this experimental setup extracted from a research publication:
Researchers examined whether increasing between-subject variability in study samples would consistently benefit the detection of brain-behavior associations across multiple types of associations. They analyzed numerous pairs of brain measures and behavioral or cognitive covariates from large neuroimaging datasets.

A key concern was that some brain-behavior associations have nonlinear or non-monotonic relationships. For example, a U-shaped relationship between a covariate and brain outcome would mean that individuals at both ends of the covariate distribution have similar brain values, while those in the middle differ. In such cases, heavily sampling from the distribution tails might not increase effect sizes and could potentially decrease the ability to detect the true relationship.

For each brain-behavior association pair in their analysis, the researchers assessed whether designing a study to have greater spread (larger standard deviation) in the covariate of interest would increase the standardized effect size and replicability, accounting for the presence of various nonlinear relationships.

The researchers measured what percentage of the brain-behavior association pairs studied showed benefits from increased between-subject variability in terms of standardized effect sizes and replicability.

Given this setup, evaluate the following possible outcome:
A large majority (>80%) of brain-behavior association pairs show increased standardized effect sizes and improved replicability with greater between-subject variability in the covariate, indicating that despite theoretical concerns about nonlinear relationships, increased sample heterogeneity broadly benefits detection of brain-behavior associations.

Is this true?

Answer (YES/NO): NO